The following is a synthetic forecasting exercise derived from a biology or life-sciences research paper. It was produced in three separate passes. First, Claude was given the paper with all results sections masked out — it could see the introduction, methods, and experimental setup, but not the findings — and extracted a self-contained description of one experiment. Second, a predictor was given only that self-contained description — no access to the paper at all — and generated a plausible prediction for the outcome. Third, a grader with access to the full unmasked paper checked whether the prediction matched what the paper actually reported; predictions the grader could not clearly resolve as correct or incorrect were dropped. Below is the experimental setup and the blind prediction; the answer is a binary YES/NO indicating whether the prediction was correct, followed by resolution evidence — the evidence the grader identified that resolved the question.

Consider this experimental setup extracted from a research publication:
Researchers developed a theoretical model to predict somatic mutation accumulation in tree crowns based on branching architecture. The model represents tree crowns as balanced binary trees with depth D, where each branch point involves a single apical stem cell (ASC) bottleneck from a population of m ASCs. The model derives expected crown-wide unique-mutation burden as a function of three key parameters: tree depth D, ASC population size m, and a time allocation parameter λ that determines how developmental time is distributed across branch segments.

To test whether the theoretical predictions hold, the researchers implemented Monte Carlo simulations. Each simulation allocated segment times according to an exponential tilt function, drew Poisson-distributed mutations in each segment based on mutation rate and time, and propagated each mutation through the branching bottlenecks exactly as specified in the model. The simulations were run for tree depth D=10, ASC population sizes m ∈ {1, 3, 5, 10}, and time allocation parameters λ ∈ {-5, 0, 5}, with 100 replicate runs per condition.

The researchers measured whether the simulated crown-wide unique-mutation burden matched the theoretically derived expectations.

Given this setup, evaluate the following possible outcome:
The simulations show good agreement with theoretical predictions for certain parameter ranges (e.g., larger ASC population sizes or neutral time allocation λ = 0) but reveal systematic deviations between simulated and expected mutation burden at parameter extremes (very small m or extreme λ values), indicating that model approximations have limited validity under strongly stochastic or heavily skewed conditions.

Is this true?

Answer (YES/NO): NO